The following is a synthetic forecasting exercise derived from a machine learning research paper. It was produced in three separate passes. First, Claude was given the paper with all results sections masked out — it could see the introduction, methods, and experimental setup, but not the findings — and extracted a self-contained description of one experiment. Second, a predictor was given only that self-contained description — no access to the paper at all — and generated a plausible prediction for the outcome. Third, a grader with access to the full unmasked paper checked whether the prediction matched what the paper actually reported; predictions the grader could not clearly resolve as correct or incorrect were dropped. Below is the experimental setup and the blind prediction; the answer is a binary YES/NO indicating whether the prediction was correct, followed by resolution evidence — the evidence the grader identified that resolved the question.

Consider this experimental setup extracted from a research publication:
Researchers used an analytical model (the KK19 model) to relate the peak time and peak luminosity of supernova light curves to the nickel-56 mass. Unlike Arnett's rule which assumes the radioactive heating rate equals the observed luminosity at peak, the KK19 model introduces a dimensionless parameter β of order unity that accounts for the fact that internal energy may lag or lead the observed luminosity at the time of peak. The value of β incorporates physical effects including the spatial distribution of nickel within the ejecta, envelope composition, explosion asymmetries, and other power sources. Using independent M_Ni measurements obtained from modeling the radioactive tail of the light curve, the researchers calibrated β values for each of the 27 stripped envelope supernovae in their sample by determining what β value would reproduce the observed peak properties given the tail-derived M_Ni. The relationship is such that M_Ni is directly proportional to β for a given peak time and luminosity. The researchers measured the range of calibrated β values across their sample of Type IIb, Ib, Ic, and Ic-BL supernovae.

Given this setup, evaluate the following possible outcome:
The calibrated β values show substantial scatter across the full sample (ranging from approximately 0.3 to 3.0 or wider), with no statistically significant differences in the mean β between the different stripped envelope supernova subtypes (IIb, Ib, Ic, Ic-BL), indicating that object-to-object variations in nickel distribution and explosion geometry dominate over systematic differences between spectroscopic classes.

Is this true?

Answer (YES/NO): NO